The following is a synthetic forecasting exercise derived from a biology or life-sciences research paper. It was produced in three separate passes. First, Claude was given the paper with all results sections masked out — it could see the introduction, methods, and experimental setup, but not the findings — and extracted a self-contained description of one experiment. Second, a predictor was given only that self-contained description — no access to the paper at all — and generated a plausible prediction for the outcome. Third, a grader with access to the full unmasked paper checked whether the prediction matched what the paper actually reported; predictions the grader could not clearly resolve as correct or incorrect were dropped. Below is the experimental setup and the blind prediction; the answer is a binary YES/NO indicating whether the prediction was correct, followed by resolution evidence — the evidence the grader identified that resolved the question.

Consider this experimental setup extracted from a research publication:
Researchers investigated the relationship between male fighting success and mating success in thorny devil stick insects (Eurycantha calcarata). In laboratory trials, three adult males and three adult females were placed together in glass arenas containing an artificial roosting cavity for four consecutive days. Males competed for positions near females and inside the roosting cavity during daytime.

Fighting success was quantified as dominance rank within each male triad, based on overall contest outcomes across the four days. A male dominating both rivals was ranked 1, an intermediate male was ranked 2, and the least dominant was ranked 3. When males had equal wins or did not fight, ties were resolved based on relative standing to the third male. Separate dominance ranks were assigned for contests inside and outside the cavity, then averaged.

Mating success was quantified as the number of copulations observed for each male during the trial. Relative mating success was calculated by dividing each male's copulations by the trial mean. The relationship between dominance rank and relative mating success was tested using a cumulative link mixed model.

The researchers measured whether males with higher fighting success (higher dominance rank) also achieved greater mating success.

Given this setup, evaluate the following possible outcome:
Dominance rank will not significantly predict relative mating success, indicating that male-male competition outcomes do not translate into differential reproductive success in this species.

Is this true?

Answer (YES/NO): NO